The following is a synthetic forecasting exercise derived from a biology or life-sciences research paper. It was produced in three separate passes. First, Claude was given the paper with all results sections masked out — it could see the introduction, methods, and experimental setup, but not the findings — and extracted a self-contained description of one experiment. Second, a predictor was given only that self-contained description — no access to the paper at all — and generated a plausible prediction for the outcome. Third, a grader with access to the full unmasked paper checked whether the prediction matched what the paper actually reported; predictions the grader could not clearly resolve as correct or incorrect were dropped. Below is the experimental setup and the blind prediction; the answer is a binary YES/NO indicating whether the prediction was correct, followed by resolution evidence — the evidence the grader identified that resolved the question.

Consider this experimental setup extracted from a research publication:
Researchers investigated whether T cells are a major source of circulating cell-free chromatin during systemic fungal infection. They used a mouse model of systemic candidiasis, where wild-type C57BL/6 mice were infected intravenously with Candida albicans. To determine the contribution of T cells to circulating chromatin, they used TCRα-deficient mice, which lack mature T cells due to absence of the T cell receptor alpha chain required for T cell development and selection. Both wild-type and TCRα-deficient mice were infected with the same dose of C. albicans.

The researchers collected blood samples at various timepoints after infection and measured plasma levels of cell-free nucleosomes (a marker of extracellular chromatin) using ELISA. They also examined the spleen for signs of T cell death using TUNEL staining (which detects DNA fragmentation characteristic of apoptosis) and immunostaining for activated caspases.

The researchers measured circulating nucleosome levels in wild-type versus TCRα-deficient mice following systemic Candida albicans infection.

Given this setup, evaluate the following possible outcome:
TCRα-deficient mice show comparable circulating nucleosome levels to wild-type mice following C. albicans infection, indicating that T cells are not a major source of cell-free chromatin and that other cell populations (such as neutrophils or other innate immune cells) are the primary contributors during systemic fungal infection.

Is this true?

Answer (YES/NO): NO